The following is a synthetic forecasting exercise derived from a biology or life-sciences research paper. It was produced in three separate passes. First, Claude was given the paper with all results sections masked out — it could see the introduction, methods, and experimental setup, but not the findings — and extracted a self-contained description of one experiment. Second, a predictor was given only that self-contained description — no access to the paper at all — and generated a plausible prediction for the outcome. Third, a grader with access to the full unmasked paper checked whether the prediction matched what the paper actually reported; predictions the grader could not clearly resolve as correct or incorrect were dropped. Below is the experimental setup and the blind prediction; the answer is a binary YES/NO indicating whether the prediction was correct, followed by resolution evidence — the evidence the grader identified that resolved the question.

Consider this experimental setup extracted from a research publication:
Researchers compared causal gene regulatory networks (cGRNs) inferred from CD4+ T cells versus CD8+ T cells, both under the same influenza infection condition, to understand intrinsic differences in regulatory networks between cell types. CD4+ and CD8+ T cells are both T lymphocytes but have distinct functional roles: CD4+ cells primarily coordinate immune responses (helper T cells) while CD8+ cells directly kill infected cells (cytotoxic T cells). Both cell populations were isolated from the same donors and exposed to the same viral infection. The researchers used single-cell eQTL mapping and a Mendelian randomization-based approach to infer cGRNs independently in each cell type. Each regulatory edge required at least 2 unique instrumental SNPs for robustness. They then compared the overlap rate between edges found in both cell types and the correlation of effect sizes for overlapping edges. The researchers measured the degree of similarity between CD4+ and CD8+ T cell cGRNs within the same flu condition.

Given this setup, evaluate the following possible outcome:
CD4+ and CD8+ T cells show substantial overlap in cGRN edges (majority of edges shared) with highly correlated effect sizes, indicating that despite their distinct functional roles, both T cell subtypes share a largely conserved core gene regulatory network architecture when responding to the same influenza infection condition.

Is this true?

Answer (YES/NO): NO